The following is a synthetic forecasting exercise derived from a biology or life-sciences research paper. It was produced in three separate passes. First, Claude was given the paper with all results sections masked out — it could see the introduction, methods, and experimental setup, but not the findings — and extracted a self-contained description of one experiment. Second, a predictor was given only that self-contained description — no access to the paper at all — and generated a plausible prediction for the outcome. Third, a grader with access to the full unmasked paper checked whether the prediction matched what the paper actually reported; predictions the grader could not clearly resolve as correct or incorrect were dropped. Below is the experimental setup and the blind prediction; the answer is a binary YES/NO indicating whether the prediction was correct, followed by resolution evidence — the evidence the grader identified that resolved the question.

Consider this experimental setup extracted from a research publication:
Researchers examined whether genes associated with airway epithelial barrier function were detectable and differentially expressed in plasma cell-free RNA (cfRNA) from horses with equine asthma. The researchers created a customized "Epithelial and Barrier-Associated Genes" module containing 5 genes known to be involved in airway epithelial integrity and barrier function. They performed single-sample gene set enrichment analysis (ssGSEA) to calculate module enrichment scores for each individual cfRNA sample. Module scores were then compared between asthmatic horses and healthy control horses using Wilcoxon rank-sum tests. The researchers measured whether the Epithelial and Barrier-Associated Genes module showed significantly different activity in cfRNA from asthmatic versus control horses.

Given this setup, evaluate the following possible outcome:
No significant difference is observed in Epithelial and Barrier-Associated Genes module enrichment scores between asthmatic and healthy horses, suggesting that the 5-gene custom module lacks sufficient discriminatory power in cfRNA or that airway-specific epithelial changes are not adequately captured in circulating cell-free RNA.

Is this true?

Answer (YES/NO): NO